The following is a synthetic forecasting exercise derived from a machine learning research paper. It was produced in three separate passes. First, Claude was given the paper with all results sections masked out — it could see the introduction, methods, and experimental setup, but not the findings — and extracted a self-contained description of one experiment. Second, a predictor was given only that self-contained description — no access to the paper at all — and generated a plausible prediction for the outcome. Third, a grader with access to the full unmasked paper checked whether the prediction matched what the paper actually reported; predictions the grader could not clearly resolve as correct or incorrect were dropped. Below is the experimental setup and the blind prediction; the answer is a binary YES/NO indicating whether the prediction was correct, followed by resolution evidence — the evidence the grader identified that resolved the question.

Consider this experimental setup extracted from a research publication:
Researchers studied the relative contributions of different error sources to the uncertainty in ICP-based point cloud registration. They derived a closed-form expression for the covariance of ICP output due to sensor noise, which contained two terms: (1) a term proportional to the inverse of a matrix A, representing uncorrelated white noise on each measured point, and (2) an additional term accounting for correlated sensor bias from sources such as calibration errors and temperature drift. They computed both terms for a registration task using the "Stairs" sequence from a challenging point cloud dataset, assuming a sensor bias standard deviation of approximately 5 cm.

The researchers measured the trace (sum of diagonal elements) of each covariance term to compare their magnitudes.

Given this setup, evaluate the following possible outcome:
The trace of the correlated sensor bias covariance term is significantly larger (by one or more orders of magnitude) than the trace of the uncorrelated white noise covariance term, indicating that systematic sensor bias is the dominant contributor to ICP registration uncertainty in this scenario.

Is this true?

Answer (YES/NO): YES